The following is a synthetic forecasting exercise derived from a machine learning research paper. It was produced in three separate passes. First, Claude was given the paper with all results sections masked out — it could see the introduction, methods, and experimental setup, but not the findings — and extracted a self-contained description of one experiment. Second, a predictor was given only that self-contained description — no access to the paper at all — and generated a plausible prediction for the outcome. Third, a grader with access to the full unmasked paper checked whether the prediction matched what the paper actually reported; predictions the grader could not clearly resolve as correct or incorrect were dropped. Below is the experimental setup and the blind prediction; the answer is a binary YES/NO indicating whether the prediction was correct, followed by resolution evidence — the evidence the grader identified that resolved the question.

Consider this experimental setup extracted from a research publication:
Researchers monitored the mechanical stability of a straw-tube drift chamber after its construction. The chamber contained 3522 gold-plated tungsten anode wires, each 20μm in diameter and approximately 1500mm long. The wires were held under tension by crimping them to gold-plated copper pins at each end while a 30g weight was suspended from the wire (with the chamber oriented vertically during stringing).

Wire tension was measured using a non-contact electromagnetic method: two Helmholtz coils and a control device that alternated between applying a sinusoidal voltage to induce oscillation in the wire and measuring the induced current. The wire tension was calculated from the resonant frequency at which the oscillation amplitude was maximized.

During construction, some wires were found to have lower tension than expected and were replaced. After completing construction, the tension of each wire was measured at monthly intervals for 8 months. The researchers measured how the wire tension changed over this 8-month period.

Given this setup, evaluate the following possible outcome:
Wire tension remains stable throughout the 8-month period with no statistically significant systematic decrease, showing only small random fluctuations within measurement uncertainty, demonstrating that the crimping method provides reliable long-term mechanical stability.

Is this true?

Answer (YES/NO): YES